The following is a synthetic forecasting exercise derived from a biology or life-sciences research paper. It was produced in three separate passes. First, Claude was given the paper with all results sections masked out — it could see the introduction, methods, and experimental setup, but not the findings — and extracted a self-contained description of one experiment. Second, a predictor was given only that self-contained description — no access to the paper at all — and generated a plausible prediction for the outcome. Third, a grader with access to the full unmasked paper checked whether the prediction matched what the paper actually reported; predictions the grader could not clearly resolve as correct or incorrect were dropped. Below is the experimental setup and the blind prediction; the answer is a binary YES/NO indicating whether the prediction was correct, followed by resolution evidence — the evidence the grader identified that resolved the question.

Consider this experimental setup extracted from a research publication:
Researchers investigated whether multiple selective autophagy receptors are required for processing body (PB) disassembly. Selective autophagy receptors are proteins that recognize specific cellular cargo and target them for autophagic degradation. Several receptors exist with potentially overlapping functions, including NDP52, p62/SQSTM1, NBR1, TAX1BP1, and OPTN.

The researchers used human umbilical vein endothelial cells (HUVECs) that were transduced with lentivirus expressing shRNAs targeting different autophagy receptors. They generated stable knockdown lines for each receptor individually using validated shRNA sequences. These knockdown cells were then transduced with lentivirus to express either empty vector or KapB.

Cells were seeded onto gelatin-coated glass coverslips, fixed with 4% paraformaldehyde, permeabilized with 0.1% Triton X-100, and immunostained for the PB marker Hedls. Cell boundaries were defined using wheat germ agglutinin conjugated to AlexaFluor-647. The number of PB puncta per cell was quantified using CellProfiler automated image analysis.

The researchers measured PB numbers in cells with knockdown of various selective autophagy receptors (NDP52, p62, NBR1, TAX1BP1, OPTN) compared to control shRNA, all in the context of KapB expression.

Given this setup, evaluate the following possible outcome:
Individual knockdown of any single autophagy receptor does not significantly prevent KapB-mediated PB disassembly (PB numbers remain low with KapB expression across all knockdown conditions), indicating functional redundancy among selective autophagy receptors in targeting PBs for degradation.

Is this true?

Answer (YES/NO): NO